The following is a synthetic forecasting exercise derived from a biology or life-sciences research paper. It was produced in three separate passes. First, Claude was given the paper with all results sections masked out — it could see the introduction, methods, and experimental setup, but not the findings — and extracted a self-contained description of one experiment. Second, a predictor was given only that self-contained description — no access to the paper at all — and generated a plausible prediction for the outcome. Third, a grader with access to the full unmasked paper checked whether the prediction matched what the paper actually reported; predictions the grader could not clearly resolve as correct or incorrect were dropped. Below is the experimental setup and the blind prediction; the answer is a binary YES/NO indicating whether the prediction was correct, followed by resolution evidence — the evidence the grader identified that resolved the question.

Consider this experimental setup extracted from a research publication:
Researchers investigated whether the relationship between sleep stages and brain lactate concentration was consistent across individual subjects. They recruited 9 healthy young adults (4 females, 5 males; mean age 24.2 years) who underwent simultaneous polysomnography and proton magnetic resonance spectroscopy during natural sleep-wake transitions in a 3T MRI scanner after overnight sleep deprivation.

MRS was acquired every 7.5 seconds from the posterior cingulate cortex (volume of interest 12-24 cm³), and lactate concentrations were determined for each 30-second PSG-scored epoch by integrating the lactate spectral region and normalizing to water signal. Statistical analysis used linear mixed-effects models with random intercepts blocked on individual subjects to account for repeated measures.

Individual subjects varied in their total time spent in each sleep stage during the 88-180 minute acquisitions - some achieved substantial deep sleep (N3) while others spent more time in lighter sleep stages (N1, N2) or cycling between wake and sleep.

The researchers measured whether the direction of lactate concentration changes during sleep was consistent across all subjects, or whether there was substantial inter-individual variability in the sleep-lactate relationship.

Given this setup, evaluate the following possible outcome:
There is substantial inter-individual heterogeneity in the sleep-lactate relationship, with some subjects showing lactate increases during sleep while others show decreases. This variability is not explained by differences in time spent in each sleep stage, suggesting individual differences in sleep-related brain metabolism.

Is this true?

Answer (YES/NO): NO